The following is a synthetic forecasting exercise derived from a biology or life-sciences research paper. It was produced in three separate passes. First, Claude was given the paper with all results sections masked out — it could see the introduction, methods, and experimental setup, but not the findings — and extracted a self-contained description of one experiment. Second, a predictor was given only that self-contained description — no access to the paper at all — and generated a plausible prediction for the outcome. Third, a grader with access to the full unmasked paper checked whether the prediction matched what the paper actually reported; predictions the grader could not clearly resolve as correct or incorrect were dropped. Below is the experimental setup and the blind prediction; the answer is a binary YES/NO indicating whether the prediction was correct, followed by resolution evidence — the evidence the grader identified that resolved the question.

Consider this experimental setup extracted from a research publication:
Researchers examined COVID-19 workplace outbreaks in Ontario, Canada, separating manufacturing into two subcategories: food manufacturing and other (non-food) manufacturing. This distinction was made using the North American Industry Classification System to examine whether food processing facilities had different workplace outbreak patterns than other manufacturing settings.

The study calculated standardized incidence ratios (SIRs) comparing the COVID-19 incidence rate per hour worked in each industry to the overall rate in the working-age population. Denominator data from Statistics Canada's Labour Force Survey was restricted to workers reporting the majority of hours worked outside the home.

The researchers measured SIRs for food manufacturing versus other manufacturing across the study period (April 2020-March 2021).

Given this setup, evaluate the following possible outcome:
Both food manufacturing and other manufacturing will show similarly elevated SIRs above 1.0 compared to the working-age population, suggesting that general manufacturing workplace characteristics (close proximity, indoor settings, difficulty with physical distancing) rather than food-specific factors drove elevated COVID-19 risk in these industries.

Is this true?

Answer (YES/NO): NO